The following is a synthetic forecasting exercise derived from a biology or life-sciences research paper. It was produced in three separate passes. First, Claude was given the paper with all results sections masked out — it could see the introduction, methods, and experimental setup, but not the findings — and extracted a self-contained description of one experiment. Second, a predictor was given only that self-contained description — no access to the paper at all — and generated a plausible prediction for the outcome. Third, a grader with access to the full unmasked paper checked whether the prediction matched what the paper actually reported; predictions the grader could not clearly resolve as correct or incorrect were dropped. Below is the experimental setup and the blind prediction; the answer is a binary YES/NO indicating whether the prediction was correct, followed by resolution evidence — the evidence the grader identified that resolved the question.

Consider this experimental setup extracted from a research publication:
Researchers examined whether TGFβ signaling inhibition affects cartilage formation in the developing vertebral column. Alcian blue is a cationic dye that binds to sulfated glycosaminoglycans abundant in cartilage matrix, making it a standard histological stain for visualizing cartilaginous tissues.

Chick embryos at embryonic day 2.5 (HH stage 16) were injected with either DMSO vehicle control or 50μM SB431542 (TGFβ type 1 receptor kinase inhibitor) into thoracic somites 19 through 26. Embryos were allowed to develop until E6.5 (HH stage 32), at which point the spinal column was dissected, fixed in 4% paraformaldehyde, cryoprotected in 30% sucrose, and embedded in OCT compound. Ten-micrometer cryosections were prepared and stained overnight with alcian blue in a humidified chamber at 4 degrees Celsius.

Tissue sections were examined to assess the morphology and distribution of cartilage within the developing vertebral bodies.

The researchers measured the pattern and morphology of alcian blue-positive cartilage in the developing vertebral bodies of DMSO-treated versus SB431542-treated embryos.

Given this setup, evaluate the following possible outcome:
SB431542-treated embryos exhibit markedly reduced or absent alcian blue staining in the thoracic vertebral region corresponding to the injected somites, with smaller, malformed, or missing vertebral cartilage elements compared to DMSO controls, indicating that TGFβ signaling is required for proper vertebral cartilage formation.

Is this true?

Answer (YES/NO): NO